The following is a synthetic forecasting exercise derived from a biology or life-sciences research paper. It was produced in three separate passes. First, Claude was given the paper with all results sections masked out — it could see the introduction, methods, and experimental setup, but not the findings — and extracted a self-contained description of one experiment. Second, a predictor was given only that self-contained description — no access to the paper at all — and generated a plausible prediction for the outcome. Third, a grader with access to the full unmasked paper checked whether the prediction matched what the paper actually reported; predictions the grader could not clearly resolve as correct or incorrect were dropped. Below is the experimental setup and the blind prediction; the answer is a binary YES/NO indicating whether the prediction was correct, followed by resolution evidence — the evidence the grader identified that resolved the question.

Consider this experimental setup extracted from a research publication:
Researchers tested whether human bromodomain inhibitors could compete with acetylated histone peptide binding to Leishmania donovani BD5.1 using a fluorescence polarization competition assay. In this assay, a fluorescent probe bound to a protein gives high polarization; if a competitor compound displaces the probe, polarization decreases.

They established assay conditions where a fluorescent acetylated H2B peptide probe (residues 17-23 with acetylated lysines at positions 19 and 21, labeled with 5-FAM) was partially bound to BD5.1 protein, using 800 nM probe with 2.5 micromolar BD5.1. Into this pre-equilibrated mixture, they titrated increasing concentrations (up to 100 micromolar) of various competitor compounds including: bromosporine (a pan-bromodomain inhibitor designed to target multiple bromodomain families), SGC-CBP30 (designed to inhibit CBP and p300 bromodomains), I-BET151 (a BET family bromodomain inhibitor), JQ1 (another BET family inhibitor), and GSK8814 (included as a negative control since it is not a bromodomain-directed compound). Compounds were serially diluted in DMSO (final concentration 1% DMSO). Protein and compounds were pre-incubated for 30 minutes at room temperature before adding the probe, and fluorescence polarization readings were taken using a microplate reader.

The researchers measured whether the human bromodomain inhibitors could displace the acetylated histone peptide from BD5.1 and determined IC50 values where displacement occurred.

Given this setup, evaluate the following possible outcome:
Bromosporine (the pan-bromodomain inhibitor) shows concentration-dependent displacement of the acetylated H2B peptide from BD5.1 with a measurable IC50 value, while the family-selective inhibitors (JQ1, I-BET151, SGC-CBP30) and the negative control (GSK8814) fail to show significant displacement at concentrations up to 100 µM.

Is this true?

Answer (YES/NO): NO